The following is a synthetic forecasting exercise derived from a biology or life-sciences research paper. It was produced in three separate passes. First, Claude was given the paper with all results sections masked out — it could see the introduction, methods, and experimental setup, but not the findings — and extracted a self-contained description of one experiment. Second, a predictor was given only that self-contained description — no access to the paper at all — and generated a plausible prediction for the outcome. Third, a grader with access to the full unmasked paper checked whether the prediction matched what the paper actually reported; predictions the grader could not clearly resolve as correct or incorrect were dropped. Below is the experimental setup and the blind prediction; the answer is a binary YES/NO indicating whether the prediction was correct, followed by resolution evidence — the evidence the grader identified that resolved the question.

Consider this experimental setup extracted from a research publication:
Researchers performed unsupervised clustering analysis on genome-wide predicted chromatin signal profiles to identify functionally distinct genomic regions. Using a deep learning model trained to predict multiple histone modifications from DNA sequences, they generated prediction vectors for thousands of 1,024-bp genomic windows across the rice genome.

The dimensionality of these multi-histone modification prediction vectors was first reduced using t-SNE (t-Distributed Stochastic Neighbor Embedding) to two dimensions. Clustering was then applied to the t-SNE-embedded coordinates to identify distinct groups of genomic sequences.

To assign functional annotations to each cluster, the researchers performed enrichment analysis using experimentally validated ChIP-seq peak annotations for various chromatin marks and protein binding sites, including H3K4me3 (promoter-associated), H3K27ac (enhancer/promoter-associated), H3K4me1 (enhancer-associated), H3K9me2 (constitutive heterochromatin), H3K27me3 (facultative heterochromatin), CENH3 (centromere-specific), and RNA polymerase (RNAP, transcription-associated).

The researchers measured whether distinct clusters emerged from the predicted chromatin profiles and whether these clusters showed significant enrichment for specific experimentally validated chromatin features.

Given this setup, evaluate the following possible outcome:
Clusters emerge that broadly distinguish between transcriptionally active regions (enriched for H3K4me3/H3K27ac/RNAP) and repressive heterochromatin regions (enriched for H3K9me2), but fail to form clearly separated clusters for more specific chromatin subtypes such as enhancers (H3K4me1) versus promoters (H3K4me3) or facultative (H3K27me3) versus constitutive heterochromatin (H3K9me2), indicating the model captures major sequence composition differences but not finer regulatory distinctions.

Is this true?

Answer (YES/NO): NO